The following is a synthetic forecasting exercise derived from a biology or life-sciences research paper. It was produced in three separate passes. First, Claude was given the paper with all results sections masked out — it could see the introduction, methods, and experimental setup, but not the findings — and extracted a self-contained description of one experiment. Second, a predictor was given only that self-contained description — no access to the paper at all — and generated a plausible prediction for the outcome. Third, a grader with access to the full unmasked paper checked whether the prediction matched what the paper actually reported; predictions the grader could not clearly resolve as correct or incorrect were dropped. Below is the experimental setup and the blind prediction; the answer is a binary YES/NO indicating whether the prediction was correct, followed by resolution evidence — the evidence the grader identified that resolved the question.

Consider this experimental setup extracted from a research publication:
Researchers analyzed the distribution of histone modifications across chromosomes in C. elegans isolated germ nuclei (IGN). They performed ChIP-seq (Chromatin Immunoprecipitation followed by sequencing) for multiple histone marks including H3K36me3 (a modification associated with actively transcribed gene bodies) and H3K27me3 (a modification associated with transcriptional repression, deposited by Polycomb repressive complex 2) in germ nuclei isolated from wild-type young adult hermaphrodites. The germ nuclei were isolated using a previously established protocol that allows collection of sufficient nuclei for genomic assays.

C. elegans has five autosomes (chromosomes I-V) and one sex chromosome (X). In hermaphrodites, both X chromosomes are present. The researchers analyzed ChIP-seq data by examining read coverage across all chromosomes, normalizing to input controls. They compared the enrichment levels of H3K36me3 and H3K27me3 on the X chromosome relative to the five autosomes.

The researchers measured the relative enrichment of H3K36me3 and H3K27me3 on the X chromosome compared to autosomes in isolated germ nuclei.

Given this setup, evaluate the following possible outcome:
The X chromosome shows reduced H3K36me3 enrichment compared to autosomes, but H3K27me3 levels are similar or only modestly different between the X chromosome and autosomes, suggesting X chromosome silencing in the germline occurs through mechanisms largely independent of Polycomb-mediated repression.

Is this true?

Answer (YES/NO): NO